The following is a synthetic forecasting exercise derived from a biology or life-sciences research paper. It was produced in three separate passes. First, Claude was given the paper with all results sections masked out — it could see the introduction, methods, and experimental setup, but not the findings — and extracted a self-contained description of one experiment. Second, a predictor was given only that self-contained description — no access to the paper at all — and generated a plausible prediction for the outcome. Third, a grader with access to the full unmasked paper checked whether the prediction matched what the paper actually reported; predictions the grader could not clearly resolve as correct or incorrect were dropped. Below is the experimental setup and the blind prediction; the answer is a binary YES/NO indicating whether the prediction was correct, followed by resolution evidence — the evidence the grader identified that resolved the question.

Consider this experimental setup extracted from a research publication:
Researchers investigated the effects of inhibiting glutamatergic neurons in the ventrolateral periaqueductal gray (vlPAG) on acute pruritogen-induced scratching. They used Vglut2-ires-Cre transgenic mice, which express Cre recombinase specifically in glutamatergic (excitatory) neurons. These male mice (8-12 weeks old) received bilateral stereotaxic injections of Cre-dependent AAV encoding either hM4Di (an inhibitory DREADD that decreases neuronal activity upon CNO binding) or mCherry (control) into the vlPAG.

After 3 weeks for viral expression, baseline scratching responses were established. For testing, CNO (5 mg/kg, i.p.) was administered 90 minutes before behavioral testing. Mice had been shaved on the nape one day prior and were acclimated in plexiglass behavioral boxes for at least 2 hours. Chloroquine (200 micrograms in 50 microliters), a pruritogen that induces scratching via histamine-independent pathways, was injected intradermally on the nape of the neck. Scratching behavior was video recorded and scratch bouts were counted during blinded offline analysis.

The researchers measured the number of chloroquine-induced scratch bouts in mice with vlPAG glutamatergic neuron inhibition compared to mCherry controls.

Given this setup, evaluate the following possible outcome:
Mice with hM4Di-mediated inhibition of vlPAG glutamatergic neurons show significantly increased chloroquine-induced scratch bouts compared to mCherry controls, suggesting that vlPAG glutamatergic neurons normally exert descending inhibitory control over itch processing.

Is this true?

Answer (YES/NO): NO